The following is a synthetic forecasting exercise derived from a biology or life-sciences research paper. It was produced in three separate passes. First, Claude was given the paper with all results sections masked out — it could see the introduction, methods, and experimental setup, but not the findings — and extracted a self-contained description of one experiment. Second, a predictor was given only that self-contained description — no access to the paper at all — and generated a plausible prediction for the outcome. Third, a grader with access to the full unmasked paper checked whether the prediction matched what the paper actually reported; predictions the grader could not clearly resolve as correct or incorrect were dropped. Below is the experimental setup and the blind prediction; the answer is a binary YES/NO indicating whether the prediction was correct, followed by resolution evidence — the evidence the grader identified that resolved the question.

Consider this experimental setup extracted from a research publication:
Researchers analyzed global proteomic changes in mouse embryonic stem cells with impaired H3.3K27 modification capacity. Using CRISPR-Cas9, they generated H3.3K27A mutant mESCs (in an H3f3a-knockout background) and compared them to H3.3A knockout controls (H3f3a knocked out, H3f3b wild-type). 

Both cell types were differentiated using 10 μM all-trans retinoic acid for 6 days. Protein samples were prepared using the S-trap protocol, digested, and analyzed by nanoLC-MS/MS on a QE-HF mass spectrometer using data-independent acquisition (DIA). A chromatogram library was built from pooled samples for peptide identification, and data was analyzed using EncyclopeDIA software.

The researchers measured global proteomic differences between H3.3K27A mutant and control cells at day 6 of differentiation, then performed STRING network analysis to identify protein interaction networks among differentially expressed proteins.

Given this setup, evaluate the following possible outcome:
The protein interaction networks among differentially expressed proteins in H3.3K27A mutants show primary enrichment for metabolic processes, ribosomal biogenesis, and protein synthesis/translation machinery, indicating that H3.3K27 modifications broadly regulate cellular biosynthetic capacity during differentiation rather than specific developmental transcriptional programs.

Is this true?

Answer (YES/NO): NO